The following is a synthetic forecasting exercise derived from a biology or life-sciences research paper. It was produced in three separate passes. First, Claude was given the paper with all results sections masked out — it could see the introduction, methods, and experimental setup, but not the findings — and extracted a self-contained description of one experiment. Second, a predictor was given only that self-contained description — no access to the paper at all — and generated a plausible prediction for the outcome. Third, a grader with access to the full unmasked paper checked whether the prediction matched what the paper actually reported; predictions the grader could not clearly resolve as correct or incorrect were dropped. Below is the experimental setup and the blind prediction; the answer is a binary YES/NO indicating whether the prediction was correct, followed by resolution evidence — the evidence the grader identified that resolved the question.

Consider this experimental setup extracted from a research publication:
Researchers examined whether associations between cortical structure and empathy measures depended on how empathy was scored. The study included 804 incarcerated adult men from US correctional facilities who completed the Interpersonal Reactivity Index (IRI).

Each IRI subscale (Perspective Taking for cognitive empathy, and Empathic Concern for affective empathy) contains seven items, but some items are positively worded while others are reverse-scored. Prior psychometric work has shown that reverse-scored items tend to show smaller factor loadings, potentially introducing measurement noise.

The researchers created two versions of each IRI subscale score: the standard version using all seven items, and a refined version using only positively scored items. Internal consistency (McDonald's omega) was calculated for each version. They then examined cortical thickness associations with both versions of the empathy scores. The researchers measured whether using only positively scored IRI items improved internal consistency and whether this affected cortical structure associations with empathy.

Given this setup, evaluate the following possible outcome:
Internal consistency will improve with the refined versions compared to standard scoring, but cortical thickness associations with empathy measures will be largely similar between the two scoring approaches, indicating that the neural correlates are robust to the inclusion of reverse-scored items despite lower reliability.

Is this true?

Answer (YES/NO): NO